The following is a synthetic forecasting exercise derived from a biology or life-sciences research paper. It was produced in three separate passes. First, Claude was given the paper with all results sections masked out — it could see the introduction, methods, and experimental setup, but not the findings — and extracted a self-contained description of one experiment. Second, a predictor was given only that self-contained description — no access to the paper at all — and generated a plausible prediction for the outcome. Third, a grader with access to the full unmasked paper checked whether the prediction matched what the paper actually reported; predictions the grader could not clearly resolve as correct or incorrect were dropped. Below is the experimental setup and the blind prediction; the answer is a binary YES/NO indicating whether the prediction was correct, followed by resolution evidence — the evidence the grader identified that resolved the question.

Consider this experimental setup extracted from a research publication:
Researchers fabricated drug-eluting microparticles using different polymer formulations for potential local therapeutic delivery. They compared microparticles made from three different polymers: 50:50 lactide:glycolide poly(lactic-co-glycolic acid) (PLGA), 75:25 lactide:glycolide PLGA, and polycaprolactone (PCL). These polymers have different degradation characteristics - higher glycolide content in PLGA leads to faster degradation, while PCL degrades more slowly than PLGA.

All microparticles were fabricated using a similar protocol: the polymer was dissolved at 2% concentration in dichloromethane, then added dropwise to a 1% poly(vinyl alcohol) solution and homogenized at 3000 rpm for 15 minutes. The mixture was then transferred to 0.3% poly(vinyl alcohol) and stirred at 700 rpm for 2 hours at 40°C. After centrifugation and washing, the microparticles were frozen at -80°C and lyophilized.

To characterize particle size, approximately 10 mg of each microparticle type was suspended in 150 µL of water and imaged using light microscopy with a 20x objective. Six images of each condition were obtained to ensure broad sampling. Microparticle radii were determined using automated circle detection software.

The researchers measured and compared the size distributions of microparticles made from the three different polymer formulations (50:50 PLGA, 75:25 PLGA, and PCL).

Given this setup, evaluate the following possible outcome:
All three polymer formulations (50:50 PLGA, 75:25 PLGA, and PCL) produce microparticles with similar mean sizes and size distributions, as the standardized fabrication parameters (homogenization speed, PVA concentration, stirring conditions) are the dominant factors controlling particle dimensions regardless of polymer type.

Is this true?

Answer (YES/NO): NO